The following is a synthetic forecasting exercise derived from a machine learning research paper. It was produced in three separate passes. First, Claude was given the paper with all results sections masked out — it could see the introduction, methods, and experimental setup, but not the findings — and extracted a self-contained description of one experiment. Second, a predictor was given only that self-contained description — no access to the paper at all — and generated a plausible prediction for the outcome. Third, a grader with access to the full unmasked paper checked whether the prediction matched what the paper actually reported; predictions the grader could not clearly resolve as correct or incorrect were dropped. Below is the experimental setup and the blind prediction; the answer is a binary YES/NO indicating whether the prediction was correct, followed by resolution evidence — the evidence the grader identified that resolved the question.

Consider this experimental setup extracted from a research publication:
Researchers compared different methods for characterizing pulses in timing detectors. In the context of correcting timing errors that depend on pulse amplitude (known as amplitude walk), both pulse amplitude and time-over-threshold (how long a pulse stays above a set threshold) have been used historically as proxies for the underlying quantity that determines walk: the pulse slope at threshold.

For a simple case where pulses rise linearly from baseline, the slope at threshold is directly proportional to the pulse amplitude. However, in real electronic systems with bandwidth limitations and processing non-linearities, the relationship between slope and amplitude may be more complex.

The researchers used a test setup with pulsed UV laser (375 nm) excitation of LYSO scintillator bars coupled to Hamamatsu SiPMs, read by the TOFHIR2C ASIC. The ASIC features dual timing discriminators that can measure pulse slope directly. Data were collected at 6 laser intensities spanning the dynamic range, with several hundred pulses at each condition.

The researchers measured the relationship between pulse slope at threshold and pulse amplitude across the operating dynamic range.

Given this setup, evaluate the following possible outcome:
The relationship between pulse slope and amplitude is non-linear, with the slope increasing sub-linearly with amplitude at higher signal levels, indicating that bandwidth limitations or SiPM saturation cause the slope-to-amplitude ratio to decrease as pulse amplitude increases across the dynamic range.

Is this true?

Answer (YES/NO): NO